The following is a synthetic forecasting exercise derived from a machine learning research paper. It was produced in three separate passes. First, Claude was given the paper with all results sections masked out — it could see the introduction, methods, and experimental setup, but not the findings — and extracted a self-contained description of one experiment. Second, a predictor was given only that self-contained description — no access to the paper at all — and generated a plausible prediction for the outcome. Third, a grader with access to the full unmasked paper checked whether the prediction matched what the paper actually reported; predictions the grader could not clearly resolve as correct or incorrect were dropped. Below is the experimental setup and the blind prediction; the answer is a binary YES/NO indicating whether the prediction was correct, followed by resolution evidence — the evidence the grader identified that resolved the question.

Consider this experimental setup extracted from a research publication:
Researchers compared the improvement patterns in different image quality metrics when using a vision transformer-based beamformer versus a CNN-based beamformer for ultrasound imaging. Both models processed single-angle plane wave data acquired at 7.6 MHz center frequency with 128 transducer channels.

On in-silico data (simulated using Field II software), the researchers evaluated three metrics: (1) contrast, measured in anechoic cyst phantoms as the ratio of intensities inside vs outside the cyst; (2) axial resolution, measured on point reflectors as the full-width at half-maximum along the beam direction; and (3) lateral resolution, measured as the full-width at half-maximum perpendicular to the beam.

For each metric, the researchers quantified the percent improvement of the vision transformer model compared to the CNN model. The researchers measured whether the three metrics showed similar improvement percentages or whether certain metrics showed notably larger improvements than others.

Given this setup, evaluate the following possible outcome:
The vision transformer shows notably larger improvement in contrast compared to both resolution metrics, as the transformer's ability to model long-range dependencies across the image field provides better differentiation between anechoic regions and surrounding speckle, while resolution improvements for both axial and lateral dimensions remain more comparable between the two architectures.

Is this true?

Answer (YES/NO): NO